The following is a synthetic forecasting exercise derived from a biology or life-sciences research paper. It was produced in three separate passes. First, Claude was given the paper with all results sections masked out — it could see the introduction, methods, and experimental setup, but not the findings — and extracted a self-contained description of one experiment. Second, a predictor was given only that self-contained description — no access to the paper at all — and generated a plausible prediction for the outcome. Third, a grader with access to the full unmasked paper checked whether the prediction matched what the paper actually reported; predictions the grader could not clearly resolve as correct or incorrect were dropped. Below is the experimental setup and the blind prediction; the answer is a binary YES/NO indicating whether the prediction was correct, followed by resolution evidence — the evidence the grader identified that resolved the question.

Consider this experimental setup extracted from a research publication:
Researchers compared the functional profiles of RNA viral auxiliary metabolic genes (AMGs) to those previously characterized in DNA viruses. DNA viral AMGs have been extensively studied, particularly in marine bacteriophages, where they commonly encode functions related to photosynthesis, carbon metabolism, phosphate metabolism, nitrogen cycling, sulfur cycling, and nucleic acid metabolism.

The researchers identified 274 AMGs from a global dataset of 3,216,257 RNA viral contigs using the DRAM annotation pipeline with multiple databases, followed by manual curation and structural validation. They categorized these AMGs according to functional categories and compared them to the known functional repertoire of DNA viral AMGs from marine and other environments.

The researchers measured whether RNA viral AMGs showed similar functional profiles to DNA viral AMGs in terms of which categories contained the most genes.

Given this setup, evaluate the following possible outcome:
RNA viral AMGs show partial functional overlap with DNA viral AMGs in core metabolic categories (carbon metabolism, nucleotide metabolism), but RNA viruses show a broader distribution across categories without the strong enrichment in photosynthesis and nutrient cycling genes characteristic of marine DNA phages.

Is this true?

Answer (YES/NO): NO